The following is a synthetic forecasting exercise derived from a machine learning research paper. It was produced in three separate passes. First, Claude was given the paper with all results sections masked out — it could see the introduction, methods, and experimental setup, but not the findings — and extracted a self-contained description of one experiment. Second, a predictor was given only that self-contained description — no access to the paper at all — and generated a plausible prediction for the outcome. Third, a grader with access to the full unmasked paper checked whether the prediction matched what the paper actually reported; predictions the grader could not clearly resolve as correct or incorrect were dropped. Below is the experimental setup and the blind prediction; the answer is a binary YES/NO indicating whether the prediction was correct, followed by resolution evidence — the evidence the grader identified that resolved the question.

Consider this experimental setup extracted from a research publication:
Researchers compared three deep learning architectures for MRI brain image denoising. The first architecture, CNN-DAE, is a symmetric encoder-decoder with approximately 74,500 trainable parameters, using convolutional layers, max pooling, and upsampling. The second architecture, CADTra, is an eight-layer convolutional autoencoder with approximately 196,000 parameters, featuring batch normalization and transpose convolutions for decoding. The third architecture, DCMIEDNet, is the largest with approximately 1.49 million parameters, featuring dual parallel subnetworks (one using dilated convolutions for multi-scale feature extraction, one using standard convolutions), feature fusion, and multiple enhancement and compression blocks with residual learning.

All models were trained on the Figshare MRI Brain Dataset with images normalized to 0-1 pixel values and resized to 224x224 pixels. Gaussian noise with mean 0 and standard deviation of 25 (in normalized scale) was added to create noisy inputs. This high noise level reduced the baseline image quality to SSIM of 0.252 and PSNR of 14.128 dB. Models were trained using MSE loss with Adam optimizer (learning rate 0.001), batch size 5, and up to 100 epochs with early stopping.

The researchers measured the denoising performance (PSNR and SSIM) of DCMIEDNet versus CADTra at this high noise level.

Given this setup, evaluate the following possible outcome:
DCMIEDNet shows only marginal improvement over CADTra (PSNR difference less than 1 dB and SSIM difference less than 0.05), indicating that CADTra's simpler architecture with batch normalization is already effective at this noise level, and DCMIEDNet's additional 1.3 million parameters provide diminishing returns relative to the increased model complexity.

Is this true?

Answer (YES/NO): NO